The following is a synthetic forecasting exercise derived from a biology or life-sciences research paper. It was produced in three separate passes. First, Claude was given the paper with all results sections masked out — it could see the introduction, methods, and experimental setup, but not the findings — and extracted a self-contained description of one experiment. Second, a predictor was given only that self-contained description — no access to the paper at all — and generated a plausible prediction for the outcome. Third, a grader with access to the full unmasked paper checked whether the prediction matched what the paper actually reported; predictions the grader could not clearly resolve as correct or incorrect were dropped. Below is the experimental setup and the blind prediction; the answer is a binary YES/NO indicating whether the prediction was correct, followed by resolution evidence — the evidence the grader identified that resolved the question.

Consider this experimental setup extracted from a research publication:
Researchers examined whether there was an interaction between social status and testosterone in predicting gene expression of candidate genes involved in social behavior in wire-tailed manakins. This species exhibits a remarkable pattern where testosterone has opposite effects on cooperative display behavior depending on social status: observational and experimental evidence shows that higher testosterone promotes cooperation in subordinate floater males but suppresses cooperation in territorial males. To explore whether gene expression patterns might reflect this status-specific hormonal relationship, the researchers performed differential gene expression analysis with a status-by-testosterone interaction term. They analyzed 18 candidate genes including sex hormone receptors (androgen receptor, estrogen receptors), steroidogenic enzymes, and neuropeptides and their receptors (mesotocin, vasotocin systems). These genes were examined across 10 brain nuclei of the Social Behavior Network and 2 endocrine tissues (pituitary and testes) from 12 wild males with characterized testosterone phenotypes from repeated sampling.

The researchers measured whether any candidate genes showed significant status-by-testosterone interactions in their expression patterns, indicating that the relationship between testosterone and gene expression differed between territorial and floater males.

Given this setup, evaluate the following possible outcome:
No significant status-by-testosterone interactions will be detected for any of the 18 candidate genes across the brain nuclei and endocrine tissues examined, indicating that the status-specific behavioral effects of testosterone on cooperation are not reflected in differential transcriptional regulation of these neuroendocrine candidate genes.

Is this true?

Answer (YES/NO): NO